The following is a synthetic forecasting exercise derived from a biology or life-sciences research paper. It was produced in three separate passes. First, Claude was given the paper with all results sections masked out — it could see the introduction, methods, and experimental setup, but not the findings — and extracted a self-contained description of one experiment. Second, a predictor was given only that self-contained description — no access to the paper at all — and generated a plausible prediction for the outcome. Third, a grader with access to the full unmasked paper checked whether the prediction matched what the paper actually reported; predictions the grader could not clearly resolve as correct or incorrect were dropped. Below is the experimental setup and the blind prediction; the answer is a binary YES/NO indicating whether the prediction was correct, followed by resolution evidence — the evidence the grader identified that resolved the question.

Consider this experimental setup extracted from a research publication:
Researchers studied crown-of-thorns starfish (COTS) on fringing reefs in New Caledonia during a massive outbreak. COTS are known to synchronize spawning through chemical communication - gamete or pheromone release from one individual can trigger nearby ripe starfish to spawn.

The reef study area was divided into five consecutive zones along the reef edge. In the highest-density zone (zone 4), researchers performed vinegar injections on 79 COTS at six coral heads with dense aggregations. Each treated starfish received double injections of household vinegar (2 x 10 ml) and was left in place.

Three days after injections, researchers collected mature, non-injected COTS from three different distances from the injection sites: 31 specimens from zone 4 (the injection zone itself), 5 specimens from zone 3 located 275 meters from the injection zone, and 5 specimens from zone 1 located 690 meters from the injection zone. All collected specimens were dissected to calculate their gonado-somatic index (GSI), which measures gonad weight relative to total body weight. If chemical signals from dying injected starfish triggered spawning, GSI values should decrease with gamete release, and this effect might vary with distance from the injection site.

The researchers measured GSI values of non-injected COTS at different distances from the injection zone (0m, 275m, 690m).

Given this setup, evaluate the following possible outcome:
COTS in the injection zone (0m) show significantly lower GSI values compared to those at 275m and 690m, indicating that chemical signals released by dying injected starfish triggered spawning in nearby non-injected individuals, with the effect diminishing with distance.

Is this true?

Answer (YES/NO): NO